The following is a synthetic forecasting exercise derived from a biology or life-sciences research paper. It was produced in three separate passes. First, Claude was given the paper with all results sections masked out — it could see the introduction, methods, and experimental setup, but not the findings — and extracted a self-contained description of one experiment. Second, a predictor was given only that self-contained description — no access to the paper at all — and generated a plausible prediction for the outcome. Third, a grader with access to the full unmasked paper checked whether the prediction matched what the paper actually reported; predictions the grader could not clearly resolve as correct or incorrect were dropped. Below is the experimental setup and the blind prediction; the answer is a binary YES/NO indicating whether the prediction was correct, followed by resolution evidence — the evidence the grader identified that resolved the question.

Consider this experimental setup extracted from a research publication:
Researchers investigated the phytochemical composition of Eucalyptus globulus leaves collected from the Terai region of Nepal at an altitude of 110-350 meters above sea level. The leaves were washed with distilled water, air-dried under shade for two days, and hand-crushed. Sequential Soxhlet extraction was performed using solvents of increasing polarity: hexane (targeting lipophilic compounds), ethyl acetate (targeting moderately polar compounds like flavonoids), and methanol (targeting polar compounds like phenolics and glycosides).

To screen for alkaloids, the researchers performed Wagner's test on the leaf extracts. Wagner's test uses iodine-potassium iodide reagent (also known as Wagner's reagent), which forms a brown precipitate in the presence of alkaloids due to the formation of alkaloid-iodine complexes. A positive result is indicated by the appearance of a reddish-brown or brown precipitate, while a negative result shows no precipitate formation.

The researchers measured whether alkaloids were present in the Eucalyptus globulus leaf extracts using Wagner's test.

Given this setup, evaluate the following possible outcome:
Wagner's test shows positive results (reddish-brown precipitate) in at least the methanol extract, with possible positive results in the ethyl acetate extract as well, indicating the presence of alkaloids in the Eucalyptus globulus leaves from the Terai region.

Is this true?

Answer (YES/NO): NO